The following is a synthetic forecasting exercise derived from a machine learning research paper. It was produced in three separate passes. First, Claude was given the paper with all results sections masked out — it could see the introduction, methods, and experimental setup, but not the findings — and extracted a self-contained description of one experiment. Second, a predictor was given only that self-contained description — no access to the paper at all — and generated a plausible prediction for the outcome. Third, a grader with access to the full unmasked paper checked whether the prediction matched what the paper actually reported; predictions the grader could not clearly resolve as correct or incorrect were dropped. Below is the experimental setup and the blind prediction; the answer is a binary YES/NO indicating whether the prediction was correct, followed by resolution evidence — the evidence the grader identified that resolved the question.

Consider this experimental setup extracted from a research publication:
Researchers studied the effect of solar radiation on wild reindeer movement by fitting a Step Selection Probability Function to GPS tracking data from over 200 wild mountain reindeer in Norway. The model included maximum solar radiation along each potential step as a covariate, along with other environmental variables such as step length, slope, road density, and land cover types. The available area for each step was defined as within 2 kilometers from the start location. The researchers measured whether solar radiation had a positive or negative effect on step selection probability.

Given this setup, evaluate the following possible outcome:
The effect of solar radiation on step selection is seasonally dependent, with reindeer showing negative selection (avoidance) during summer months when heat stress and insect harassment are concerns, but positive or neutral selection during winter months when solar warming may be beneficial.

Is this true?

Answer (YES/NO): NO